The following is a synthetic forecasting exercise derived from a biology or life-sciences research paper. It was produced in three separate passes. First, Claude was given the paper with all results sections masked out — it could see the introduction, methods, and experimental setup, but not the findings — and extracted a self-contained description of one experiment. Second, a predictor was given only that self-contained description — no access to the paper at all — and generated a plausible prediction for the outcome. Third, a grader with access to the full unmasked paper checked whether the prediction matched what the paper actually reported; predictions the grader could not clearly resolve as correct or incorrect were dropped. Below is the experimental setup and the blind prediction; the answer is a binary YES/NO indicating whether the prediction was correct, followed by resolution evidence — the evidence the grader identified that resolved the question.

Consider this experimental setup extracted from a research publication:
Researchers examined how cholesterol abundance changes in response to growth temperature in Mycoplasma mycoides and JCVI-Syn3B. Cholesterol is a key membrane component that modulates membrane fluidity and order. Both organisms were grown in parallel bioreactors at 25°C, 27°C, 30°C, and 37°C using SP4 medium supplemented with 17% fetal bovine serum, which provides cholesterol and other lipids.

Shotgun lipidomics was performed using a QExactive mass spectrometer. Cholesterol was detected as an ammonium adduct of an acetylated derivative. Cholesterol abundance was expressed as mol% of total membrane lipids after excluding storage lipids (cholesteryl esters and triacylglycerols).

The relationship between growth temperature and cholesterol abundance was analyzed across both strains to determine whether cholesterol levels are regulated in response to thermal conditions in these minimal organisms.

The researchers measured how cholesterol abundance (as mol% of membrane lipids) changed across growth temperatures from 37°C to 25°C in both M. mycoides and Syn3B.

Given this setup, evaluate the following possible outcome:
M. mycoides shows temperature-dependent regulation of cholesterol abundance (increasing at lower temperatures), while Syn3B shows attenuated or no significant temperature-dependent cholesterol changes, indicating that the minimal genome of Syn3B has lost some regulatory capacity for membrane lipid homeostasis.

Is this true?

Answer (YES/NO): NO